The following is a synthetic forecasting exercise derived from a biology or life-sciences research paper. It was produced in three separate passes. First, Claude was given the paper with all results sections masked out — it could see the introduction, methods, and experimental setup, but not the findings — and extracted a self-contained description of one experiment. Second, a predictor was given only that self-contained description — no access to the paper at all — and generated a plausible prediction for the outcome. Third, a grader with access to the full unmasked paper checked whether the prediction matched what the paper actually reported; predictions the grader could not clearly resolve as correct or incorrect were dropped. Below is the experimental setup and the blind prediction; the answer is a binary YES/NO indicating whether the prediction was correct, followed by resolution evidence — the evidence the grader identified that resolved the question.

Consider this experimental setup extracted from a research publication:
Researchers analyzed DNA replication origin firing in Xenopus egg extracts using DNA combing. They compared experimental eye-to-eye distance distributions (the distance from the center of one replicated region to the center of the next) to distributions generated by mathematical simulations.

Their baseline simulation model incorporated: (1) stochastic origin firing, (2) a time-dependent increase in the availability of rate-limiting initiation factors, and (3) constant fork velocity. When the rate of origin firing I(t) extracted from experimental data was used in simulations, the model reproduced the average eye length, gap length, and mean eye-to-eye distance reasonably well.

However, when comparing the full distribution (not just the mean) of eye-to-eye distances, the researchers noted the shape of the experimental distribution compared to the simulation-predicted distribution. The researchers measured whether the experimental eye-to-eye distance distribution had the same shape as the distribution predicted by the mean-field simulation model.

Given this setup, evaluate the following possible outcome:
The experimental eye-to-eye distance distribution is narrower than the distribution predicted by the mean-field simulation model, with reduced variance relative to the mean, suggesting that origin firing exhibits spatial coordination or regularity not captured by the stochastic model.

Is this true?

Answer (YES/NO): NO